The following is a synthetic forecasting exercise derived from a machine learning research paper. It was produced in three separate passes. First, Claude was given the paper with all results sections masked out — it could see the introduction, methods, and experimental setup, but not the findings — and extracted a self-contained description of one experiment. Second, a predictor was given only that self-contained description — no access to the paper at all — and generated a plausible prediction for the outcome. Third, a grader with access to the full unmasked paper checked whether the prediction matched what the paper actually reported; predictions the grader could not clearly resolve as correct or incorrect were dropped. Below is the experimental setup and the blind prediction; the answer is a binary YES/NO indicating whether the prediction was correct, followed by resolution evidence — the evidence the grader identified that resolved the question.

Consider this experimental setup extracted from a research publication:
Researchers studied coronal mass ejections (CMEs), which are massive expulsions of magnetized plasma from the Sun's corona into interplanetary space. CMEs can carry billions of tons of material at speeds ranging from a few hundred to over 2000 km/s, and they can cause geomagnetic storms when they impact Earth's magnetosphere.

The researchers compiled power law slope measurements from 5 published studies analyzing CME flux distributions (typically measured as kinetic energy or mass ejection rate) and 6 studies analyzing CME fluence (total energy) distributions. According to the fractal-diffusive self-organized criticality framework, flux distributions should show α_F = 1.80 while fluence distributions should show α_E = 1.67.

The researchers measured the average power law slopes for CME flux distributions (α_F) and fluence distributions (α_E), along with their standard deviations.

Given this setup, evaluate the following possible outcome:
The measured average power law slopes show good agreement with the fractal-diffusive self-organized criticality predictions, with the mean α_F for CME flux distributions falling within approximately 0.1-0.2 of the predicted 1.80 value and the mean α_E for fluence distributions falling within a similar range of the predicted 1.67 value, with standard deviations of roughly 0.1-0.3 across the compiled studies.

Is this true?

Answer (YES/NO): NO